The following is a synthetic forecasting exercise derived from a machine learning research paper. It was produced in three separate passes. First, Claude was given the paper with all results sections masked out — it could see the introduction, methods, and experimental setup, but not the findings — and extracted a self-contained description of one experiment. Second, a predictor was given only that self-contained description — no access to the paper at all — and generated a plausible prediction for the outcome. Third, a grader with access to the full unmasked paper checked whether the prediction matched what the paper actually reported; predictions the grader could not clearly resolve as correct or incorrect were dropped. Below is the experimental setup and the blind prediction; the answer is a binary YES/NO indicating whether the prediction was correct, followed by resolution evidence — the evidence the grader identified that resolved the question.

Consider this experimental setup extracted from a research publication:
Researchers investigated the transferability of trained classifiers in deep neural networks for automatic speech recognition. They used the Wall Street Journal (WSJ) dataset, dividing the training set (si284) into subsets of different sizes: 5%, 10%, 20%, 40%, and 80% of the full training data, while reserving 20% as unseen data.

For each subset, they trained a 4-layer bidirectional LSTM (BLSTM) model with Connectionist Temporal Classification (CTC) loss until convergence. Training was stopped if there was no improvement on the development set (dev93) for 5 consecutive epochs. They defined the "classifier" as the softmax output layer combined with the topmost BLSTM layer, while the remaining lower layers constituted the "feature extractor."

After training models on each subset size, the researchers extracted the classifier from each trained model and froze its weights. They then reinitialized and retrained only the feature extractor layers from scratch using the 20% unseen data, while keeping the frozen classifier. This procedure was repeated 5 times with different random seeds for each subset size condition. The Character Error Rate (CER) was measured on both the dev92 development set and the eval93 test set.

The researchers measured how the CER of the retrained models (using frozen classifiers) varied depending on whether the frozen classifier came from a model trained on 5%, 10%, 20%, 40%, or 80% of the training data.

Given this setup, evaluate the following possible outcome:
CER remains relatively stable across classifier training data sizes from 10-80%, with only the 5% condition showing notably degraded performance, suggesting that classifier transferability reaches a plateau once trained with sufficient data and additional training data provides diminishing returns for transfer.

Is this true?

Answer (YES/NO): NO